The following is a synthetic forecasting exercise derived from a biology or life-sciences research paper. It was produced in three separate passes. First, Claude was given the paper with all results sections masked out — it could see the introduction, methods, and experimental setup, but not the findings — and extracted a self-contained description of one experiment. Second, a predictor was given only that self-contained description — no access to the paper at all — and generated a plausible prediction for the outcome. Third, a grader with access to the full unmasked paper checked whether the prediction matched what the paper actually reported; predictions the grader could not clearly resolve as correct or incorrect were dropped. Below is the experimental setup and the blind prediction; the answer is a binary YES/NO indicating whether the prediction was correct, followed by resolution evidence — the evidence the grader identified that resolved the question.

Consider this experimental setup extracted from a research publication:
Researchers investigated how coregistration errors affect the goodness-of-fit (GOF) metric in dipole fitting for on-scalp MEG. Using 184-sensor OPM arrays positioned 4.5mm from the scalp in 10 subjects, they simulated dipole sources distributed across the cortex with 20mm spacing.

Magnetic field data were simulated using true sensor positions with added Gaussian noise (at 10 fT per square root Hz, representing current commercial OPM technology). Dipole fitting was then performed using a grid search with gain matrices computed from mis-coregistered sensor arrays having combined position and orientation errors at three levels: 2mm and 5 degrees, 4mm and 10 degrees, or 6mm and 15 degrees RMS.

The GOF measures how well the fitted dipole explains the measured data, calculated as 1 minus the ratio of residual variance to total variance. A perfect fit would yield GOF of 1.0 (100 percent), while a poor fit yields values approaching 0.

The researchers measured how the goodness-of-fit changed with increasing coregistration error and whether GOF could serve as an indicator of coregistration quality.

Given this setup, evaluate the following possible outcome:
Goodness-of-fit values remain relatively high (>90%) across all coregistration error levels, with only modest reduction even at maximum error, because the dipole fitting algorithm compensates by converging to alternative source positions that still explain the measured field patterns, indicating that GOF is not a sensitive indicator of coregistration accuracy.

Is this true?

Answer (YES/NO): NO